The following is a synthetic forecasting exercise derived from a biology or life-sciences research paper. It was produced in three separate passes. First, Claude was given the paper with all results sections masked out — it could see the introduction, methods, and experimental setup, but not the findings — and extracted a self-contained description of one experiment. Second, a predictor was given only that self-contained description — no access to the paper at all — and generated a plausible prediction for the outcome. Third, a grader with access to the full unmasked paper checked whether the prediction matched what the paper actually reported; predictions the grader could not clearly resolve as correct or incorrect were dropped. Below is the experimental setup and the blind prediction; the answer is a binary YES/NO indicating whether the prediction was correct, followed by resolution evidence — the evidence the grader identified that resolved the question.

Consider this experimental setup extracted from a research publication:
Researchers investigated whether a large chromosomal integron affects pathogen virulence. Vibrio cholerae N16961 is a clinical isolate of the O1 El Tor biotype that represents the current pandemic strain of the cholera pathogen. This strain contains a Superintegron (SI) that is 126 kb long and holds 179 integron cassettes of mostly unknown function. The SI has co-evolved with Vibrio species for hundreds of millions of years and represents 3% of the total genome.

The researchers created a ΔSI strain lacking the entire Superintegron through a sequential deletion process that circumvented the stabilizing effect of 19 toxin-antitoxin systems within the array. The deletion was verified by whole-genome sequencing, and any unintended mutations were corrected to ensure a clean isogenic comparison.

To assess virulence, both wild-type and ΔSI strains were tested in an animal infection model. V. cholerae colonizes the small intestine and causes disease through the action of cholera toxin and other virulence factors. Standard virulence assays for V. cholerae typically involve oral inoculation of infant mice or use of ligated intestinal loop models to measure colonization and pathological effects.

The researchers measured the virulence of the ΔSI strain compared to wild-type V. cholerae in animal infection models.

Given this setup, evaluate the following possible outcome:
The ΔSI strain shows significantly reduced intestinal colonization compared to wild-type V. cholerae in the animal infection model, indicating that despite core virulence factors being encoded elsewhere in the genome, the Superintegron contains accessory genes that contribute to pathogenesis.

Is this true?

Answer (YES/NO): NO